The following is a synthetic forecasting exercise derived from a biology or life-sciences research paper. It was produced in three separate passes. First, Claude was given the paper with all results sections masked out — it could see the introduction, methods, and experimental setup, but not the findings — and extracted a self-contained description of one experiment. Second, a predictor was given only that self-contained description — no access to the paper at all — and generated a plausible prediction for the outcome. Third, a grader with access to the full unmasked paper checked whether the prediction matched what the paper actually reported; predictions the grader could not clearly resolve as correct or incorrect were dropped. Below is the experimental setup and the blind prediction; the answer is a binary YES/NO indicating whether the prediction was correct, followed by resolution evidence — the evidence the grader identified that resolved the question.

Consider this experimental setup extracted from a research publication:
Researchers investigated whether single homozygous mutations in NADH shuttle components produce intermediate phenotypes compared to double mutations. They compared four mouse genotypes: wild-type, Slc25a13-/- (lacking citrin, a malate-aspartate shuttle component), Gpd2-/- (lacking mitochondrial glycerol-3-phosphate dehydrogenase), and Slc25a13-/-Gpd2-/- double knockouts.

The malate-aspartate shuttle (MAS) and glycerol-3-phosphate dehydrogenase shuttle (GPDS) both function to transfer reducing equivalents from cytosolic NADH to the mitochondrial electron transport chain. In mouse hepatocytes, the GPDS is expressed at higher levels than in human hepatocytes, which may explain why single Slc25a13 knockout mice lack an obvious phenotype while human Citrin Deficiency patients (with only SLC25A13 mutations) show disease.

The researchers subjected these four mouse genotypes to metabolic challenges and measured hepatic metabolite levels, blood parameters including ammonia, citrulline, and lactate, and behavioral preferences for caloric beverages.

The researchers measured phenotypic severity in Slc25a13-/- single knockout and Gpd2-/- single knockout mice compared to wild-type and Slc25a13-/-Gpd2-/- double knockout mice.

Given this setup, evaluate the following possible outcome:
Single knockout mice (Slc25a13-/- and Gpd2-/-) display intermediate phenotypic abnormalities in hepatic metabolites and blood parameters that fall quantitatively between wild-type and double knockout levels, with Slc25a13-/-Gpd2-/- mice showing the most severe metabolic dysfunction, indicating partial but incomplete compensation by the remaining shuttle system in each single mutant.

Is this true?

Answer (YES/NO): YES